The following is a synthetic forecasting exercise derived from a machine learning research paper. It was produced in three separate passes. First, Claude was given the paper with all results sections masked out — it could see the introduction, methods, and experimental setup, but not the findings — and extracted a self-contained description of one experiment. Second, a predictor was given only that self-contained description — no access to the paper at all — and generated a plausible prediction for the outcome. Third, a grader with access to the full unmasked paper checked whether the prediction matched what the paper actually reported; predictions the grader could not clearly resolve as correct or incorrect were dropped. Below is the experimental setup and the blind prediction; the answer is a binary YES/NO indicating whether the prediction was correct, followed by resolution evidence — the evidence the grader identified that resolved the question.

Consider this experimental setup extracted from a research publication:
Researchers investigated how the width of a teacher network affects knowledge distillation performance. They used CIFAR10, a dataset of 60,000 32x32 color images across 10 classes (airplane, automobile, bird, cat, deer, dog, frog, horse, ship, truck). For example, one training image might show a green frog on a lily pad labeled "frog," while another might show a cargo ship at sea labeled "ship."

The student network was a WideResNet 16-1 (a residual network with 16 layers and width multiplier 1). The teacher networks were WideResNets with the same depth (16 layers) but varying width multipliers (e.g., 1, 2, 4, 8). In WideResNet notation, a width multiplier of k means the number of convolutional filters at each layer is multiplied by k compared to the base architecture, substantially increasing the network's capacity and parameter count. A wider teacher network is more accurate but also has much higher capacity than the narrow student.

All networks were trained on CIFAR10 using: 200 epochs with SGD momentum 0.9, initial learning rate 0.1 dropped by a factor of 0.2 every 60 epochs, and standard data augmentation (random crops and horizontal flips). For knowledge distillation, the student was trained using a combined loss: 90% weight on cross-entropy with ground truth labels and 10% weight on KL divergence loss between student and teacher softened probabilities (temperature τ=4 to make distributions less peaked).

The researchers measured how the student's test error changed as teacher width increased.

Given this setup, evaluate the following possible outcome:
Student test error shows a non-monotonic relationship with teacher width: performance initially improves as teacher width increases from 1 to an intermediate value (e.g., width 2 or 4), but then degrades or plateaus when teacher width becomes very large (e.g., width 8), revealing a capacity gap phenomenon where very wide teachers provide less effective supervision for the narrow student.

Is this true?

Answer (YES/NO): YES